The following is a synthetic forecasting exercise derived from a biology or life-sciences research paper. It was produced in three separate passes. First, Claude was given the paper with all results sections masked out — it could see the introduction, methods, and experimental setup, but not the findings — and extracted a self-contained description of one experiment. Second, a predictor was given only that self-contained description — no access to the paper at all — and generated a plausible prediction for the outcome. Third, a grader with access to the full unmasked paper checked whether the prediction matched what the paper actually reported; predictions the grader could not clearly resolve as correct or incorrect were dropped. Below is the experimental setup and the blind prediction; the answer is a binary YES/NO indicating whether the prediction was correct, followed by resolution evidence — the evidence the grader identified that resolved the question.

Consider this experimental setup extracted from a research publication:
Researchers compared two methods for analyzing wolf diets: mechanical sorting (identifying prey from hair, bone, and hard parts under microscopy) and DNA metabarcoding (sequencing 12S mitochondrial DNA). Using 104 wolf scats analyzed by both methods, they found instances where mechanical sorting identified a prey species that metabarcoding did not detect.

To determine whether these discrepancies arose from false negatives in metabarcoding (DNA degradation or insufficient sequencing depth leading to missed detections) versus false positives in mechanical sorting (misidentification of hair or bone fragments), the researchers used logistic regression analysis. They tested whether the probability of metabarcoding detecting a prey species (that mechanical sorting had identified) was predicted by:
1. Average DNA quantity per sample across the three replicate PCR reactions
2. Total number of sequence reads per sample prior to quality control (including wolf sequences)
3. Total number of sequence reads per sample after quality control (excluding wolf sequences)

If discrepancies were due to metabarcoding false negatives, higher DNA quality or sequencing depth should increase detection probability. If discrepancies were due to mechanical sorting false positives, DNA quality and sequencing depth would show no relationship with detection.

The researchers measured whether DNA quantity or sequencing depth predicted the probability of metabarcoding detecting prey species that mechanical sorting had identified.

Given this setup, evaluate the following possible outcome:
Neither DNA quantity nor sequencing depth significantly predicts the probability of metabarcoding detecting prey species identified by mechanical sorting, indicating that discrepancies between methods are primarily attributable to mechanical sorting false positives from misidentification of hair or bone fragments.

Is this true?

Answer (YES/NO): YES